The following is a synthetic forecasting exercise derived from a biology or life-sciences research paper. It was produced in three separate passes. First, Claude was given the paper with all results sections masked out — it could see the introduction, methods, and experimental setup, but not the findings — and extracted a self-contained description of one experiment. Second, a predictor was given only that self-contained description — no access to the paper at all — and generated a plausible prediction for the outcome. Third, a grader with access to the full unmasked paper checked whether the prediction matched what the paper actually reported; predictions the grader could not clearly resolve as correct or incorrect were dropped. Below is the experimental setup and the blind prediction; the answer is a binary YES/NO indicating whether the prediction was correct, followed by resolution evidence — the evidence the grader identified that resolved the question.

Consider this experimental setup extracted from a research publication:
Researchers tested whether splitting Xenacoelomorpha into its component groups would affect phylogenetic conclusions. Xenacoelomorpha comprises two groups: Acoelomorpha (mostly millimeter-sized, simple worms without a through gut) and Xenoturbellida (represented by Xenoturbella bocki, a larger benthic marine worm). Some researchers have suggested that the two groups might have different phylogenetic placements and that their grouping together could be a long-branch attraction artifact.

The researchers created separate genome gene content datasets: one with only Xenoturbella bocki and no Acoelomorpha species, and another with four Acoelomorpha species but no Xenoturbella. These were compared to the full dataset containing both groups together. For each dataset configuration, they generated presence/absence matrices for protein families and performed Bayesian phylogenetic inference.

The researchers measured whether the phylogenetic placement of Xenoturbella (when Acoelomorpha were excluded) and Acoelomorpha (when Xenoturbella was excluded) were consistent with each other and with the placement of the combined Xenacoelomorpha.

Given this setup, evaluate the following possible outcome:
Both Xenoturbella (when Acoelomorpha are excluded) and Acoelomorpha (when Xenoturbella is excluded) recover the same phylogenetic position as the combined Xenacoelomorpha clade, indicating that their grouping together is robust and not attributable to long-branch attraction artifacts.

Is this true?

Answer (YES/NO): YES